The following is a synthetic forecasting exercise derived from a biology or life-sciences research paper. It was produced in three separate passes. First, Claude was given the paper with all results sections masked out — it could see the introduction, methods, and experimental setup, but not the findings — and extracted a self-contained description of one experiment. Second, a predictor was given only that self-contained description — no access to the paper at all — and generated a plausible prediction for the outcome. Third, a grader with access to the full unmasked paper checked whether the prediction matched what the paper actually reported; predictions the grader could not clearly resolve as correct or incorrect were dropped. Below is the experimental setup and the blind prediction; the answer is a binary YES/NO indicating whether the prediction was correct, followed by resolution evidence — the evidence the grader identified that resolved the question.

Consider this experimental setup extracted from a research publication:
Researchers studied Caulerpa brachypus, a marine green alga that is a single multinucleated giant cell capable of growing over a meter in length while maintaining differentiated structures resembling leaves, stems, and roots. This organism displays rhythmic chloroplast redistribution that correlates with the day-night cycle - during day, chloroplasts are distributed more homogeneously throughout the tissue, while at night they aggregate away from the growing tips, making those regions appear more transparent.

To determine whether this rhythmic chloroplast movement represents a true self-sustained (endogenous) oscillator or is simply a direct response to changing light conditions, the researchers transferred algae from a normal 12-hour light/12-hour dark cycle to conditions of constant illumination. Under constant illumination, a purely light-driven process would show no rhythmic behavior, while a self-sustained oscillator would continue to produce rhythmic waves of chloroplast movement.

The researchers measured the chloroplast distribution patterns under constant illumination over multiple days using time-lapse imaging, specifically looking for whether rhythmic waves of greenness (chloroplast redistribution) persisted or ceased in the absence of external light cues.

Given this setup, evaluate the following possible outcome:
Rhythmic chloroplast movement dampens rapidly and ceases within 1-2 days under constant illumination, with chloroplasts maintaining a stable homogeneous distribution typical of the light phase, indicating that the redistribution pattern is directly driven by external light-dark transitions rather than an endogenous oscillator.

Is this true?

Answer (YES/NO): NO